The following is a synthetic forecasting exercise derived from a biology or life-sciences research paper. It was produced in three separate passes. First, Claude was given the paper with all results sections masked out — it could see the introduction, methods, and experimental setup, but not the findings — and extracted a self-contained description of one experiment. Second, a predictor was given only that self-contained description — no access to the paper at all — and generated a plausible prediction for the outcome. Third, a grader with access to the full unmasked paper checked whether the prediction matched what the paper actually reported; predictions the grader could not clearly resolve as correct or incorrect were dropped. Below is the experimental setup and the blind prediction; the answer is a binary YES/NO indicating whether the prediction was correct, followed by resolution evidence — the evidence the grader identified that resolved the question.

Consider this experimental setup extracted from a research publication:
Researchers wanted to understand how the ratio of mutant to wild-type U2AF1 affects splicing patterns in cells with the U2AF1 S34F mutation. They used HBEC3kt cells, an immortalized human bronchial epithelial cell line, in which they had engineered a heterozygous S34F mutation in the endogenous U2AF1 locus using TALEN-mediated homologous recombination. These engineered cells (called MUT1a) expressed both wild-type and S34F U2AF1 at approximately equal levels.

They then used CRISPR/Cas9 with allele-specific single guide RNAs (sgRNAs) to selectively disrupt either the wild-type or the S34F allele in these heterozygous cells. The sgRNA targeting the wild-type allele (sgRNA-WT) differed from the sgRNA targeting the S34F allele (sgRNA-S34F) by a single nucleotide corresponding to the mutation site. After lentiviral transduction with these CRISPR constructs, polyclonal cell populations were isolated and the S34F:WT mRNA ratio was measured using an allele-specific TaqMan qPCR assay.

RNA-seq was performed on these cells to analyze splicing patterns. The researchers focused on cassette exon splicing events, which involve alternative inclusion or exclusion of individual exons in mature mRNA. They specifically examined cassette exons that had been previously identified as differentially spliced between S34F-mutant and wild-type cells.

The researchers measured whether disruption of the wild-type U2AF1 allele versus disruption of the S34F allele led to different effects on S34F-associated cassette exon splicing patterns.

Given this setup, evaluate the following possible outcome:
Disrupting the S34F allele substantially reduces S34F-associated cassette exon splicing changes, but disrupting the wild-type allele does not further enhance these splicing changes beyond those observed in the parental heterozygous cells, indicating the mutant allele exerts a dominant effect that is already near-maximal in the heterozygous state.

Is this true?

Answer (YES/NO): NO